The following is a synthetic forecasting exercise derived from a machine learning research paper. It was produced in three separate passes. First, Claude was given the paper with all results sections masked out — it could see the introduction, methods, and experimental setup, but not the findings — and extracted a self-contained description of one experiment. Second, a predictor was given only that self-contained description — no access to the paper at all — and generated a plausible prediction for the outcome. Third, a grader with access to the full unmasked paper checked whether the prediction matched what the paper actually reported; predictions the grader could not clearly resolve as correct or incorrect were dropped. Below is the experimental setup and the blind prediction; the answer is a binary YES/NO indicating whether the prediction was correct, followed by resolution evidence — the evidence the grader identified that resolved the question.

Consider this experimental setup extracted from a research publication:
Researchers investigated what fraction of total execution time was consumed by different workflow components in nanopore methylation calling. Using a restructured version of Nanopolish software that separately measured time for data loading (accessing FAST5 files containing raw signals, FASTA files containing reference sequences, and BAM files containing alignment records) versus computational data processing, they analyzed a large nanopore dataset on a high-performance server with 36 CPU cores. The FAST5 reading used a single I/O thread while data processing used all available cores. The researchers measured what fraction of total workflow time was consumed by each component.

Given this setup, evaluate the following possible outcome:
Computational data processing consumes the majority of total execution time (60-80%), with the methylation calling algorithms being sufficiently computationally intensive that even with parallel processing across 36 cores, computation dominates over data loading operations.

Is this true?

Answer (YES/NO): NO